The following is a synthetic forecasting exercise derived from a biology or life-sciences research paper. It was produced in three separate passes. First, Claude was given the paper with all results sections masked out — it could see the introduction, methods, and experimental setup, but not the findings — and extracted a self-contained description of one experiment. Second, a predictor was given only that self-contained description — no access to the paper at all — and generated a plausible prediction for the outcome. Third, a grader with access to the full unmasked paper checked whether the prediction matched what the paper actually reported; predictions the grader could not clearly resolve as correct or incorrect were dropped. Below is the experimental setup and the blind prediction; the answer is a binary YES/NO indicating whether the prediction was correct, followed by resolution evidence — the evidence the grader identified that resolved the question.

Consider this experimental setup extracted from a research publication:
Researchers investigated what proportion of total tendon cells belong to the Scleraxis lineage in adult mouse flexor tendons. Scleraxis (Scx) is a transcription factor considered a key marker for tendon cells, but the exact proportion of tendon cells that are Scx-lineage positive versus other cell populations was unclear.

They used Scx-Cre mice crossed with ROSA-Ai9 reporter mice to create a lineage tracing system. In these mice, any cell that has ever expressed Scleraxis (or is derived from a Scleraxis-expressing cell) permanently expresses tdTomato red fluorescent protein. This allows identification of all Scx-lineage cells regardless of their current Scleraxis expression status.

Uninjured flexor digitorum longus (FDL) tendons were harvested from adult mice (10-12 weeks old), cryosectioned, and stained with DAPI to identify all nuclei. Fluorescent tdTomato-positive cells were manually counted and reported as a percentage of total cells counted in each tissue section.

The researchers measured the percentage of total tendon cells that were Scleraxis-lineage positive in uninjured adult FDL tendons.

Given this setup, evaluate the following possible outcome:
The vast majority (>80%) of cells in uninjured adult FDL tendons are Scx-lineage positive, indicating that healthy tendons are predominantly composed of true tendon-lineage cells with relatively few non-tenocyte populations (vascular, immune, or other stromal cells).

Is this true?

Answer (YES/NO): NO